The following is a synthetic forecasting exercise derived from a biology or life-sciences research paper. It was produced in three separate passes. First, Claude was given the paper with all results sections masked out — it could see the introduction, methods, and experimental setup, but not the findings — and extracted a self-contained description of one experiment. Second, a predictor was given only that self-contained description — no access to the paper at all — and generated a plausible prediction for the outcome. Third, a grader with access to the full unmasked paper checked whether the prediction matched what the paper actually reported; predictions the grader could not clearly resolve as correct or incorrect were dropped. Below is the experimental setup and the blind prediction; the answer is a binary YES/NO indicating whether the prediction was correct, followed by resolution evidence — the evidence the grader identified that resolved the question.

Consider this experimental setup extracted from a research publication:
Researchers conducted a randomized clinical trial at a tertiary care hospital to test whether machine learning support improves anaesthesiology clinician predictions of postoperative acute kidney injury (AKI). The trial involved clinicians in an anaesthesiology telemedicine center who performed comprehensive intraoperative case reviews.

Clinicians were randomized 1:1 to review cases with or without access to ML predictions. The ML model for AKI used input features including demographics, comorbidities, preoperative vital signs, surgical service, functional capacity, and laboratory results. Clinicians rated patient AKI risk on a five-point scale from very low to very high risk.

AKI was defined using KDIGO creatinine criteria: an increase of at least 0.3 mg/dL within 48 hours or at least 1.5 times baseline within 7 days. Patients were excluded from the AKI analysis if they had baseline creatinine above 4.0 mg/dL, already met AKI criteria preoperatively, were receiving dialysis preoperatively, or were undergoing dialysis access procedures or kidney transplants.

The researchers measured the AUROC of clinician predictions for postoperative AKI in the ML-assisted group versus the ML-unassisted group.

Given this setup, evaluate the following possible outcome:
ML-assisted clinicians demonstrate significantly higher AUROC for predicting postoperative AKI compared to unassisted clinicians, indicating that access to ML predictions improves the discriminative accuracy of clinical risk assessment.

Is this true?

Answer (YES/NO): NO